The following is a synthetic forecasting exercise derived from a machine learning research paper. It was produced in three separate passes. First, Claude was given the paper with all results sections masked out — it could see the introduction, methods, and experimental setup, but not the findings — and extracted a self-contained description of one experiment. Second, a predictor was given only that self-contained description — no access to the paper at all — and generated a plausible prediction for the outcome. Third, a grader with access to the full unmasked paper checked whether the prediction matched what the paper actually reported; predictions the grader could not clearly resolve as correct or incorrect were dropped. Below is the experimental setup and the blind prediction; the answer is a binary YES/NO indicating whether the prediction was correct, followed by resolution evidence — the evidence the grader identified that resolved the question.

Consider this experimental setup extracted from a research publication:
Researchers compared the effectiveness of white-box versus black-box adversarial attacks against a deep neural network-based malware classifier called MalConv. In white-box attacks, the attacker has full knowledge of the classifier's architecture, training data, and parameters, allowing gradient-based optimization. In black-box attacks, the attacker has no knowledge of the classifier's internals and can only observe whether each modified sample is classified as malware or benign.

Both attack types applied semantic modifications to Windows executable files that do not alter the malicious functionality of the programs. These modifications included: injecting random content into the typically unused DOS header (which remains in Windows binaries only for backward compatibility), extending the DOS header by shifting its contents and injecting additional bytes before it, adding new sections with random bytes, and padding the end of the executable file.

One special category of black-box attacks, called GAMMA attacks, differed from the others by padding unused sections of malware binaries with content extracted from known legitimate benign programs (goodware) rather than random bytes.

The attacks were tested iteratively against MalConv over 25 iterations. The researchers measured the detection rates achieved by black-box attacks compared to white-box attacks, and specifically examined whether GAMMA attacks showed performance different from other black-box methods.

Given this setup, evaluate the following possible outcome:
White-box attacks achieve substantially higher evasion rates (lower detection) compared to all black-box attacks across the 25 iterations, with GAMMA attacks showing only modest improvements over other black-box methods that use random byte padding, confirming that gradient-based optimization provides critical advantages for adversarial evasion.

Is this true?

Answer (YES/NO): NO